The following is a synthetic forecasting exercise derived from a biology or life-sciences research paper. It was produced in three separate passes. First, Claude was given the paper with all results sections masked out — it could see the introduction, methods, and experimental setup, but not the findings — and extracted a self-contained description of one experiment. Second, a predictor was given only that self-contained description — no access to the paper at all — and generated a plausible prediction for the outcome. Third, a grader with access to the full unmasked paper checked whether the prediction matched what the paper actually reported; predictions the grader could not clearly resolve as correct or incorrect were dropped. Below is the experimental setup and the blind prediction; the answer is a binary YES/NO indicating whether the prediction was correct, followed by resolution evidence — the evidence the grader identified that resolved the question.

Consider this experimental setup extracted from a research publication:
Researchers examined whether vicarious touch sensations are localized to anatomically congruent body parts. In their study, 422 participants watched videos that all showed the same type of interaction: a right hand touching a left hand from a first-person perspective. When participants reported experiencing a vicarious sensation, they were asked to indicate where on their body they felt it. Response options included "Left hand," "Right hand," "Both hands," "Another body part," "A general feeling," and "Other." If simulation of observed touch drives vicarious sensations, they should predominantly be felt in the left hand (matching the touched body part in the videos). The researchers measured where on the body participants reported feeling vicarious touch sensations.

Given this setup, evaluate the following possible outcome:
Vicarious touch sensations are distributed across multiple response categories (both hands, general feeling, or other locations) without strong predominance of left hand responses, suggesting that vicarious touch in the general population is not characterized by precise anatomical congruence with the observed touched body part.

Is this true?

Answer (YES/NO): NO